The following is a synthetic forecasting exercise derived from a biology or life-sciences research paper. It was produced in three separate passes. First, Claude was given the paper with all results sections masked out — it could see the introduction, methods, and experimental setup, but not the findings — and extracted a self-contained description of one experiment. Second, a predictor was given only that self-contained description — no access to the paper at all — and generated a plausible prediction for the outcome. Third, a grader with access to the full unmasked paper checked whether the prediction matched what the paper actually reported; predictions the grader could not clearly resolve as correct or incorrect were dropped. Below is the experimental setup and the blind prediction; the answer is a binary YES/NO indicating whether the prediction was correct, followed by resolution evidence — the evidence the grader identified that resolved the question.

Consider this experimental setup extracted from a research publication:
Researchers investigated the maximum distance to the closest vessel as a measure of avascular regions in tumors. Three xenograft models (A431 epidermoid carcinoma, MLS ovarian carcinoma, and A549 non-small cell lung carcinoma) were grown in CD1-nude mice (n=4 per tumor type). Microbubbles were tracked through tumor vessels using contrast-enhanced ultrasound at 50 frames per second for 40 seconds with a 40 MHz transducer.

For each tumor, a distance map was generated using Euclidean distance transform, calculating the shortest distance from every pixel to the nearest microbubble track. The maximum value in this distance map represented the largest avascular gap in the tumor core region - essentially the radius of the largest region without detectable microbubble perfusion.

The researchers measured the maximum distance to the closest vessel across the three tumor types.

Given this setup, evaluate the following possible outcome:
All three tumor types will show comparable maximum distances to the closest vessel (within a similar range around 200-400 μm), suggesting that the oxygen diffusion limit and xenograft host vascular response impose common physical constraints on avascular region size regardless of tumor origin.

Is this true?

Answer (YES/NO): NO